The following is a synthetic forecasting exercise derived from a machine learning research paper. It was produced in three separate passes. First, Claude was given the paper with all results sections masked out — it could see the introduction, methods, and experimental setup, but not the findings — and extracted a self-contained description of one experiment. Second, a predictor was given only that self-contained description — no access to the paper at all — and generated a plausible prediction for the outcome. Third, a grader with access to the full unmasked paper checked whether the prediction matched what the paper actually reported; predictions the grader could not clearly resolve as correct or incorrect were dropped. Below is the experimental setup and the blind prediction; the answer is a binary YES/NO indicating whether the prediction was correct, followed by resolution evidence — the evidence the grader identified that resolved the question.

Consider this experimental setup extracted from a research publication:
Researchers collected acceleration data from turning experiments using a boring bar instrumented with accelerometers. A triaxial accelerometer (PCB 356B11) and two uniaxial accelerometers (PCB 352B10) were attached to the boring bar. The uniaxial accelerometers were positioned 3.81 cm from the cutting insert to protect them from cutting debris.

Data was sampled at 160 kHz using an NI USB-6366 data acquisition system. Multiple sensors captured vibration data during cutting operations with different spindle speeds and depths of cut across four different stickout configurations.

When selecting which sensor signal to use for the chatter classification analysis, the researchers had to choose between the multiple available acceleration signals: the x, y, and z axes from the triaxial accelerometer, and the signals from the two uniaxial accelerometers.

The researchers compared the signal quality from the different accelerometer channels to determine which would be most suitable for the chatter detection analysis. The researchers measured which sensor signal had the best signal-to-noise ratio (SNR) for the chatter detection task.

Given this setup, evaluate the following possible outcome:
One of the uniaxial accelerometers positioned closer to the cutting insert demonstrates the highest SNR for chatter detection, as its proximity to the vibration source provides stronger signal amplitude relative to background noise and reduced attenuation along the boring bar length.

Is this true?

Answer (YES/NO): NO